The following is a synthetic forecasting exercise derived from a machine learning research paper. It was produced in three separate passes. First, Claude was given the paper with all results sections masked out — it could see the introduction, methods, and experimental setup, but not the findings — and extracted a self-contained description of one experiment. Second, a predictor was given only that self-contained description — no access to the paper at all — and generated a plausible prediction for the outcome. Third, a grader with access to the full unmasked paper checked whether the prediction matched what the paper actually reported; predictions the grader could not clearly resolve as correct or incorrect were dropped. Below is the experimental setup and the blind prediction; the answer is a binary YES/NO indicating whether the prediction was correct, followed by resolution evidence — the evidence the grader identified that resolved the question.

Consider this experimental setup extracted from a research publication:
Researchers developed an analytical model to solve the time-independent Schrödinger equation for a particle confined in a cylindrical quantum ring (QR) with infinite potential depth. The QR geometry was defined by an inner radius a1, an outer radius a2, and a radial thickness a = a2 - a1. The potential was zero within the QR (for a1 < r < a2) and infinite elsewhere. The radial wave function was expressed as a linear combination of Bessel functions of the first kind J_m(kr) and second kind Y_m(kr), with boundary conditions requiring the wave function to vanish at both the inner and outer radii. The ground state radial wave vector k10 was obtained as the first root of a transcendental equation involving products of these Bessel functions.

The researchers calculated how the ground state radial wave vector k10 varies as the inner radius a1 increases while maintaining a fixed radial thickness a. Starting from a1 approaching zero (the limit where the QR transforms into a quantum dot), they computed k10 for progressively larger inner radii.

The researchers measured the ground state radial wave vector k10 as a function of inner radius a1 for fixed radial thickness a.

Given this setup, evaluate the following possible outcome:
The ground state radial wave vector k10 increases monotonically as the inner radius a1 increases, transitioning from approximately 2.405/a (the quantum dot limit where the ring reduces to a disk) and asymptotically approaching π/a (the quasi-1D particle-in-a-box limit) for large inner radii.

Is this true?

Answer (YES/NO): YES